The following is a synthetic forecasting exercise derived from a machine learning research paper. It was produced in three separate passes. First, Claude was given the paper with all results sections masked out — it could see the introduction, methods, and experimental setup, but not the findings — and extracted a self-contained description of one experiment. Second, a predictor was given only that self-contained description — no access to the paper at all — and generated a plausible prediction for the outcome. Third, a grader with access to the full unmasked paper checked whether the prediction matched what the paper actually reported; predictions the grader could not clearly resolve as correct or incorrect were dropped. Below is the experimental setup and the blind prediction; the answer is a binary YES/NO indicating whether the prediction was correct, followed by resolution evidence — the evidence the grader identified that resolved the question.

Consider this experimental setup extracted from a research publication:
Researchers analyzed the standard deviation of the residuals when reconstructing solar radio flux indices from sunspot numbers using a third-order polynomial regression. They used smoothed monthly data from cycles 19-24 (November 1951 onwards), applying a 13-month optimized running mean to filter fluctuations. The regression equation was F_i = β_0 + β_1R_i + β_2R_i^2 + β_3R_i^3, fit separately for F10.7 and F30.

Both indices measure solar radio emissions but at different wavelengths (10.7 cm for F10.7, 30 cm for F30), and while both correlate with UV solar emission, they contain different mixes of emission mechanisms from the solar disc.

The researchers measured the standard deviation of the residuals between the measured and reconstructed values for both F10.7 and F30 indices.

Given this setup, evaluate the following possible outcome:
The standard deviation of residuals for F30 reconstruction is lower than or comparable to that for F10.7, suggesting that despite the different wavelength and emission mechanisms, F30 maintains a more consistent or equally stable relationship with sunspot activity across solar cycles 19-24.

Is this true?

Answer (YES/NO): NO